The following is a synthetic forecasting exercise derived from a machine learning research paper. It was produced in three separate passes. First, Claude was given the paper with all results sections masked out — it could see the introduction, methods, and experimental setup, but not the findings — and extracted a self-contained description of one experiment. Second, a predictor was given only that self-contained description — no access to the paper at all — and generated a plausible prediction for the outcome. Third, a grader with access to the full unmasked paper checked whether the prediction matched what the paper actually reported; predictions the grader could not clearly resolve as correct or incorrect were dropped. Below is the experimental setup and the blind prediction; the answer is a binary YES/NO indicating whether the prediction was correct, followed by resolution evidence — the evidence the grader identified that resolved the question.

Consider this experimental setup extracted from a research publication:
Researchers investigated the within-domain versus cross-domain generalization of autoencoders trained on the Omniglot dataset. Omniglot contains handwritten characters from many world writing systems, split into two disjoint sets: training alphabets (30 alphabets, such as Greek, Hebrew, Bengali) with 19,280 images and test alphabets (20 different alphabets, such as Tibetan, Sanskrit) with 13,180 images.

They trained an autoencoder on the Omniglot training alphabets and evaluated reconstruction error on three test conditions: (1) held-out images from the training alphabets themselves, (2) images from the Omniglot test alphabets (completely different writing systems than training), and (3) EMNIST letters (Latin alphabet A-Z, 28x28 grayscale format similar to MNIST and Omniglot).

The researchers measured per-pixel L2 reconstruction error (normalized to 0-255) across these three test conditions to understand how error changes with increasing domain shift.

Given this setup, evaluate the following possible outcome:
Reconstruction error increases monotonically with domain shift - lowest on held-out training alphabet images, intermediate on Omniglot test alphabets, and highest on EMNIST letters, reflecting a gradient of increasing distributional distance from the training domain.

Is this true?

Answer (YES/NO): YES